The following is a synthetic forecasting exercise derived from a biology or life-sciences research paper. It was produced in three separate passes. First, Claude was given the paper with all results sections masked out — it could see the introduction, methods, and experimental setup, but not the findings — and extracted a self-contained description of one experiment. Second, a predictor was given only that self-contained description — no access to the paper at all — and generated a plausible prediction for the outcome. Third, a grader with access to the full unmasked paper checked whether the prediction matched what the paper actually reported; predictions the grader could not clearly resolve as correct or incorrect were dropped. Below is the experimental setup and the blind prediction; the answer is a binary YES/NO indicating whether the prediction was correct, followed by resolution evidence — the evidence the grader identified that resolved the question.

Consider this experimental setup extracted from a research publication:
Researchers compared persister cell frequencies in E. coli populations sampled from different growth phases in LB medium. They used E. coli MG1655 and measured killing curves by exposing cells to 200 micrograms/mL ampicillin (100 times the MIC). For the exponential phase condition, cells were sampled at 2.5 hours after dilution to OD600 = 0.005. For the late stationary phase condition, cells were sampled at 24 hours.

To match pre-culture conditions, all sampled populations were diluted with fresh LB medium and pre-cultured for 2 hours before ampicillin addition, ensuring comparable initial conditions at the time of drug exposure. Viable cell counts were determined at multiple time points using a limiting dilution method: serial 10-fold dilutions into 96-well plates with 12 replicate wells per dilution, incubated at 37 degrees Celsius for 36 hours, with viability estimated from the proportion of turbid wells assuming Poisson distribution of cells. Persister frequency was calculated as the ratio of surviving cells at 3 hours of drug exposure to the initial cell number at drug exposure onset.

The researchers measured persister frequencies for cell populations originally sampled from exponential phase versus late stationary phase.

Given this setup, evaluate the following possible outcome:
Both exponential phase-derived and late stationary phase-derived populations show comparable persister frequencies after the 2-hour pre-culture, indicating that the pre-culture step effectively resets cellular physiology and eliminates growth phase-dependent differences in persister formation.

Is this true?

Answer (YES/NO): NO